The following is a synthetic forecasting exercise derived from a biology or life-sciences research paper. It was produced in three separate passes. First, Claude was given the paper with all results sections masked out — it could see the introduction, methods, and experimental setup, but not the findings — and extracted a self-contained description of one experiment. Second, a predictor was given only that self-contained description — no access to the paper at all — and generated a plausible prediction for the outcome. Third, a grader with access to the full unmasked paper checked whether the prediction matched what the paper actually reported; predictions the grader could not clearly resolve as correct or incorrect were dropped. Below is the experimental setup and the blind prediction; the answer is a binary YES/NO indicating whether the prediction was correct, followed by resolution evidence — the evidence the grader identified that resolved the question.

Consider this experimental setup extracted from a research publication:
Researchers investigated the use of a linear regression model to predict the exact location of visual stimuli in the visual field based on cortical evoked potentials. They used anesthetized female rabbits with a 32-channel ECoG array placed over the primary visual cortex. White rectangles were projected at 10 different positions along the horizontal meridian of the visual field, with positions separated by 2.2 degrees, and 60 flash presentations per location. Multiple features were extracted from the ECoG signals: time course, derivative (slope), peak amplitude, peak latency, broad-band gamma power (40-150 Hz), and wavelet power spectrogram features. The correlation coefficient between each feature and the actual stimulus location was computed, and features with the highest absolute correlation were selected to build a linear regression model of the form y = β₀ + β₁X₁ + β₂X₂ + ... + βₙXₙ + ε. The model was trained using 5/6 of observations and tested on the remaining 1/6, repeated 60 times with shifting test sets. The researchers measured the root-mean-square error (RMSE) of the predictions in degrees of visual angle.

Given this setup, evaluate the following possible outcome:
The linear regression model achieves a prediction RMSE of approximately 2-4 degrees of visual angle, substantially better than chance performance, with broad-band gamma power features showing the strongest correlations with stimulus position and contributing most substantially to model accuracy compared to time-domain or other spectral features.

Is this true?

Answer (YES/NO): NO